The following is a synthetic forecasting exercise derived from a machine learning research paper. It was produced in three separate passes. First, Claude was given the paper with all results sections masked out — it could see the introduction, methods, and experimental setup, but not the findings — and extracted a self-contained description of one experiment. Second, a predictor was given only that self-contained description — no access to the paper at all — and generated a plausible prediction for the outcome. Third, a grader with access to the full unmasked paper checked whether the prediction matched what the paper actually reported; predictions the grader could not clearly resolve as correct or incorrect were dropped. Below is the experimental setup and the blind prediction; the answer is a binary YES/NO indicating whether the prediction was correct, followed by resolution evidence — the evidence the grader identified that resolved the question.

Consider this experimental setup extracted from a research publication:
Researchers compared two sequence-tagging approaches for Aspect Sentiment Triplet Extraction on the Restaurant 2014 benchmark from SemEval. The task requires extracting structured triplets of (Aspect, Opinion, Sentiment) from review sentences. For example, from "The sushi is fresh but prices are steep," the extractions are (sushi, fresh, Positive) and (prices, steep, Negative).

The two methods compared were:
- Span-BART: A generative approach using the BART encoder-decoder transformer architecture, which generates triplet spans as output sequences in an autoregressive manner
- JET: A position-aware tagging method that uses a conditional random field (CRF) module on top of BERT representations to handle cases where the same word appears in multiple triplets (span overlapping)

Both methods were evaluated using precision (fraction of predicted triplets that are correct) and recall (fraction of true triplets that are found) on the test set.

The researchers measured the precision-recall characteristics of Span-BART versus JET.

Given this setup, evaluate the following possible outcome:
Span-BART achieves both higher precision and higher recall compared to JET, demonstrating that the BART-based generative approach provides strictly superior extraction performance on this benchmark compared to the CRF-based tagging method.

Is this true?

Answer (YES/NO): NO